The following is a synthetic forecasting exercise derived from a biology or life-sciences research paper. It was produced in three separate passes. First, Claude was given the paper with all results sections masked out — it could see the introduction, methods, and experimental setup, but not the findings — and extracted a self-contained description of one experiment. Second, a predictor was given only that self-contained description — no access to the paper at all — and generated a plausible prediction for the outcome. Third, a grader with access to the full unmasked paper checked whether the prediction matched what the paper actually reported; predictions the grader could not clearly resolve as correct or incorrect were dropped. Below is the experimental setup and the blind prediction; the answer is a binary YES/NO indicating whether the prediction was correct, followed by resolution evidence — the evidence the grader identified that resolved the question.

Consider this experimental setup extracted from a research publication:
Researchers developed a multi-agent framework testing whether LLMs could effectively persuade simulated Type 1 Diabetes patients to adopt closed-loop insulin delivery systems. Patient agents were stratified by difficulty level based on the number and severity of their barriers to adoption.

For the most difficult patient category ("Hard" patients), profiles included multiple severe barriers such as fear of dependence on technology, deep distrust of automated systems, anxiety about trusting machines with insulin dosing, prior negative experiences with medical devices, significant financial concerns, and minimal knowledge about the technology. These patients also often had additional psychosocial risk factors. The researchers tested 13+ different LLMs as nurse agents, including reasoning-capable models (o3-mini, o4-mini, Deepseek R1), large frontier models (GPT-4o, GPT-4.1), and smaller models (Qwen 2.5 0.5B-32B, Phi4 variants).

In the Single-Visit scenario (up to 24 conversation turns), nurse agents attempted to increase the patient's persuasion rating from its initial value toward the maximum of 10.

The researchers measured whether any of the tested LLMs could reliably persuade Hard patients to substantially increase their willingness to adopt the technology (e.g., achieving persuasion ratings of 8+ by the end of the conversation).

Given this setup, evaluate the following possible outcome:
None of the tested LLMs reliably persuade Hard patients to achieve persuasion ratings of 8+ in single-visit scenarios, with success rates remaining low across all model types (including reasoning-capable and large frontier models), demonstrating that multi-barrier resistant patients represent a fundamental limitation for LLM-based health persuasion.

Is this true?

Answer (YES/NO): YES